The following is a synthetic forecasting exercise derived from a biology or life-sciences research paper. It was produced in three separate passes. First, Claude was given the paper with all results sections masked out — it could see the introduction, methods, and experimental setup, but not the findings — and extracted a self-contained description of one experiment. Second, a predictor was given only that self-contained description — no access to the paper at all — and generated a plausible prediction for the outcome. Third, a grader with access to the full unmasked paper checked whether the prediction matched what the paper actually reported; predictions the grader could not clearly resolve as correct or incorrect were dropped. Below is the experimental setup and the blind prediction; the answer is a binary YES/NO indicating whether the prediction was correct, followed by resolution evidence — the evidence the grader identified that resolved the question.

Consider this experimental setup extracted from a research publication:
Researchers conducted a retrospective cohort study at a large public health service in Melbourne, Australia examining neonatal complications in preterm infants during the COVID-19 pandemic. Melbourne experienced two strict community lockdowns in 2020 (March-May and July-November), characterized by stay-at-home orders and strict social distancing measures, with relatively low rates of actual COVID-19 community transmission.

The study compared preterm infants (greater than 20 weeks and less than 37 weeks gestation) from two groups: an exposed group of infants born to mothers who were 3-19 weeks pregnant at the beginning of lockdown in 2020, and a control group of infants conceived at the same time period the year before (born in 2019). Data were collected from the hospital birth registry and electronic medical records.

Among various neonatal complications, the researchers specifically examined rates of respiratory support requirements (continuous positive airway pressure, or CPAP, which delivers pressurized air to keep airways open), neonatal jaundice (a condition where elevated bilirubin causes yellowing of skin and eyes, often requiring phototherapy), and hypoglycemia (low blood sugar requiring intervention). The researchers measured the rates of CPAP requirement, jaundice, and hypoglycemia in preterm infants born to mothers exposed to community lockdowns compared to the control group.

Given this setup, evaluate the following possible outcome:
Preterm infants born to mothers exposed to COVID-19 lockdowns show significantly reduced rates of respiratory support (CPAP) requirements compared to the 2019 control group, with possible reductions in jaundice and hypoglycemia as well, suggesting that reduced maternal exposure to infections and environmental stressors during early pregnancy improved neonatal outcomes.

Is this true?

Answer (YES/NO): YES